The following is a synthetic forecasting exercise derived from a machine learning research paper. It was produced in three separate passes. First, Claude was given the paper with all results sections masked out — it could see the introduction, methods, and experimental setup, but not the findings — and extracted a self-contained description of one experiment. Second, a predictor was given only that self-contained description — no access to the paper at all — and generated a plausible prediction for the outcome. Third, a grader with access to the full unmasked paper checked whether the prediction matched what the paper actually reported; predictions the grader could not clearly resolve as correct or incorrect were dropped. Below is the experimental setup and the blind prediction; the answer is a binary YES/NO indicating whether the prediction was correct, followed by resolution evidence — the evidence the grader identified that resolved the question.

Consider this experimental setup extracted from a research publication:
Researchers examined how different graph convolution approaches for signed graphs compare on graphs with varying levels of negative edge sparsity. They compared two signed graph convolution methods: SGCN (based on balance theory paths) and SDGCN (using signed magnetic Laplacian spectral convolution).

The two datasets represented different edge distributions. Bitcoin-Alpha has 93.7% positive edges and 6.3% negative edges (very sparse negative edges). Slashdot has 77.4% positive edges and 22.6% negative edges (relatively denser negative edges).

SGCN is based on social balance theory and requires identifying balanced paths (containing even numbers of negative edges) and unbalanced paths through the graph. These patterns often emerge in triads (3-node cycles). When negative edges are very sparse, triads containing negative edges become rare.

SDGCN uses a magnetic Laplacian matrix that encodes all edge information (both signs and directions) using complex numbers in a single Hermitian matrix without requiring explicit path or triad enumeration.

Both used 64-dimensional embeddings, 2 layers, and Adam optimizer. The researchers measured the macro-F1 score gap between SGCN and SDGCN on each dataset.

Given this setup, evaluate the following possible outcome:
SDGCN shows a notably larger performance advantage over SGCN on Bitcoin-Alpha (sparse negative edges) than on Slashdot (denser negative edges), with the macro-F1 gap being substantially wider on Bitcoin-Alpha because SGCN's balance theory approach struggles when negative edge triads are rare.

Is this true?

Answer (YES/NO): NO